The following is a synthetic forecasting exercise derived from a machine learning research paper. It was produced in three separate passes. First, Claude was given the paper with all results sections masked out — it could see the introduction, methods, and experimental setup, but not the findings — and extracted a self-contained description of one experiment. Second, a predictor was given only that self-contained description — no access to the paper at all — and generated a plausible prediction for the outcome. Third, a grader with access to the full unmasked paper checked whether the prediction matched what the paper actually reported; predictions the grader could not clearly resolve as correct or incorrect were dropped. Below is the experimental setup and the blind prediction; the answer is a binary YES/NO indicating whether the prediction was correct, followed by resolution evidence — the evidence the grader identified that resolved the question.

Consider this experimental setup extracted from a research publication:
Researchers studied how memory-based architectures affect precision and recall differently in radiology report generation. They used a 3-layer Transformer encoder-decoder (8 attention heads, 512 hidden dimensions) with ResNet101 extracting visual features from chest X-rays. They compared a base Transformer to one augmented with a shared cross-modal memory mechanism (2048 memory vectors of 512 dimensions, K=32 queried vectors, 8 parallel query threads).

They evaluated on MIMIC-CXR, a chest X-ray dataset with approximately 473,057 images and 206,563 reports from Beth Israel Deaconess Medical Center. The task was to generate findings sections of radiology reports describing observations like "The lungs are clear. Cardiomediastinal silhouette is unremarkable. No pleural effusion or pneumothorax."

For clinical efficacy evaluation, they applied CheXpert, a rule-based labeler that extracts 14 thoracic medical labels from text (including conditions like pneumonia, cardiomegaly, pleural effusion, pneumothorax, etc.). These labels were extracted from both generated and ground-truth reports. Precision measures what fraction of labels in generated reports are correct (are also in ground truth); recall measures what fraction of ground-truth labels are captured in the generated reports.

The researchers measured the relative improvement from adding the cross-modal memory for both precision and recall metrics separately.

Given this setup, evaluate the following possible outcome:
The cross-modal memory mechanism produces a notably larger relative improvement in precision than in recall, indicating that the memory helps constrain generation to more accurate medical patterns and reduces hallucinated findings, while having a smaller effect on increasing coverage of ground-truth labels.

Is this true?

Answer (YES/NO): NO